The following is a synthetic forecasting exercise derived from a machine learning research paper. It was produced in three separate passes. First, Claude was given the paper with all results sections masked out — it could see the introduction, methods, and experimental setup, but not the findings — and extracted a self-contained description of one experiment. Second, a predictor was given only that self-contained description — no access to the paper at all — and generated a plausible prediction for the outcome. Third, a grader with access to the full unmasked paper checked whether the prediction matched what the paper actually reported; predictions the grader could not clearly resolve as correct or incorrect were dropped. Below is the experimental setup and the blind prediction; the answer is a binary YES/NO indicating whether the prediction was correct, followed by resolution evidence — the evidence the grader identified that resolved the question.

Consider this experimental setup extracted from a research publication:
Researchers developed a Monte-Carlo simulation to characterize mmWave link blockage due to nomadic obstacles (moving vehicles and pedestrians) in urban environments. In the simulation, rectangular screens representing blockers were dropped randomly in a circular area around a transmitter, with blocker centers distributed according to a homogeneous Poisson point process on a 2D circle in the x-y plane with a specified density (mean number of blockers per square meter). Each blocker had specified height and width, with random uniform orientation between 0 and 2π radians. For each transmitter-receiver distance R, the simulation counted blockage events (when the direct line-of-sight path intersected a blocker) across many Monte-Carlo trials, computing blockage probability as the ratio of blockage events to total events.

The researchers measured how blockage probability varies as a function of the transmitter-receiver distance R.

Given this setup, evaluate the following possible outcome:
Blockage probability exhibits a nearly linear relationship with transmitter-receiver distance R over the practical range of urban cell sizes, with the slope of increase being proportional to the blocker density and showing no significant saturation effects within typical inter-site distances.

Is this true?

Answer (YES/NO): NO